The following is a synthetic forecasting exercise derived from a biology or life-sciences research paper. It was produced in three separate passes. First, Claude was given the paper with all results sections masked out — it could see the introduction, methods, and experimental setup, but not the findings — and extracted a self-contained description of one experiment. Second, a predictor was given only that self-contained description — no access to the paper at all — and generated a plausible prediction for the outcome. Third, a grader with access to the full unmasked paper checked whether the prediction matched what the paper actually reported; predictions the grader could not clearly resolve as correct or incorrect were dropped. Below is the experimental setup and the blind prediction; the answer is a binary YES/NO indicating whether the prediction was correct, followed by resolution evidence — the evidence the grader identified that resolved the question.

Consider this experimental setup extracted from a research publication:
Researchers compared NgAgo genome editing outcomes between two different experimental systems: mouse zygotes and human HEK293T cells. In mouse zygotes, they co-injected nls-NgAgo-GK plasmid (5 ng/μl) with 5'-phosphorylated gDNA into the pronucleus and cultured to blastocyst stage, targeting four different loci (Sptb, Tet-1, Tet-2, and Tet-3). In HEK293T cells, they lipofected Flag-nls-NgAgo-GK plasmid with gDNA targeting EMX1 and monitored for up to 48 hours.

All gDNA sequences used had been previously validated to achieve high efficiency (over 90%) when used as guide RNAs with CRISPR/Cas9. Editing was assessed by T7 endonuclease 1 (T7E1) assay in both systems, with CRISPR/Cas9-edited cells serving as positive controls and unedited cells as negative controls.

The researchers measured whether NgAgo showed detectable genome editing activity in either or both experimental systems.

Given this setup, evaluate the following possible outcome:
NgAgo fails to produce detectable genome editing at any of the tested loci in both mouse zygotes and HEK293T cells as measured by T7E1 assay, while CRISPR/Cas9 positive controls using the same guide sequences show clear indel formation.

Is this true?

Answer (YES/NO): YES